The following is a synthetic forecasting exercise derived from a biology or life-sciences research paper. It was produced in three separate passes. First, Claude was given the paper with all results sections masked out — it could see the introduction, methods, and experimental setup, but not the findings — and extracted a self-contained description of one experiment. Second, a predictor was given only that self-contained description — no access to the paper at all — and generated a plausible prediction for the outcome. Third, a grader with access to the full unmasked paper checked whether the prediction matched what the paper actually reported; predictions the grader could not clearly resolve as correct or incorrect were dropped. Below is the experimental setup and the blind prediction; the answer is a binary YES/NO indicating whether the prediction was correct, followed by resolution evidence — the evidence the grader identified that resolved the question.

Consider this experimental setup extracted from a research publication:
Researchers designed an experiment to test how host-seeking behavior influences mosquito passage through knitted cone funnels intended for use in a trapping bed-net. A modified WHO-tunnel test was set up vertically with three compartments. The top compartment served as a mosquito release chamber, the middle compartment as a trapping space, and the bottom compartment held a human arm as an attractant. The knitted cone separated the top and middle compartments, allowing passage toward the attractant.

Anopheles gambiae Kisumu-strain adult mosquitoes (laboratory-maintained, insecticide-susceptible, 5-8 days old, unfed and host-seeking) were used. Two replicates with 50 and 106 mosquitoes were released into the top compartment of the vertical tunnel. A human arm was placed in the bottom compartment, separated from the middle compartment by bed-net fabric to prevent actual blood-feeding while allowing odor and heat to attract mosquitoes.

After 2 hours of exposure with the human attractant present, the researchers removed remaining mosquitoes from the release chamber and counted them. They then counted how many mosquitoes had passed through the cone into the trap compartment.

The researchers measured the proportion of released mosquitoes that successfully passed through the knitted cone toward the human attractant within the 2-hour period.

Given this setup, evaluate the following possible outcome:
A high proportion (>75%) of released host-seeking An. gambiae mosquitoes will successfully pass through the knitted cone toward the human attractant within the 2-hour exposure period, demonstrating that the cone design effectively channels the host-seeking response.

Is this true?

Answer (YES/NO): NO